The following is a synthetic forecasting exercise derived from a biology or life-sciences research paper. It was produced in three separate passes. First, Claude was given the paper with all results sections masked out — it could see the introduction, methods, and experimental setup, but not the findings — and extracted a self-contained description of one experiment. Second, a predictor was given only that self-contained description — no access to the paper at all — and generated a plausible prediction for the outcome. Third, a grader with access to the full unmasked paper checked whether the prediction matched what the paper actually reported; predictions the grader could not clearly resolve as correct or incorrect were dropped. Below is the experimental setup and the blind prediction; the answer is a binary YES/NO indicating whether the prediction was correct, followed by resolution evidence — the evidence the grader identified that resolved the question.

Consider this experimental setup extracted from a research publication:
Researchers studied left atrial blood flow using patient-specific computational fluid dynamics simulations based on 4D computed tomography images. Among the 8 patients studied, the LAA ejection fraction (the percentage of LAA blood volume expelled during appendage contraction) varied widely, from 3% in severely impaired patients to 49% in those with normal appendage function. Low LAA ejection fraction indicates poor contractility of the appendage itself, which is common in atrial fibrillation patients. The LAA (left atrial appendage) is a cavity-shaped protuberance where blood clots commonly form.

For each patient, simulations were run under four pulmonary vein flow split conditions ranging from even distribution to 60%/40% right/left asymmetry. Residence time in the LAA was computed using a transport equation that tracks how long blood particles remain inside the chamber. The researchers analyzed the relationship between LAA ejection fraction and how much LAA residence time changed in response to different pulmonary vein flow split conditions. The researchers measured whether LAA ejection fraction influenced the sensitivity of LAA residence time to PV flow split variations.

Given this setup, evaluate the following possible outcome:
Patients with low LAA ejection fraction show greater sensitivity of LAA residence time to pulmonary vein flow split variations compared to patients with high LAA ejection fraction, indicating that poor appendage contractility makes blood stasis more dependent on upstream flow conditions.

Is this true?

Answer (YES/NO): YES